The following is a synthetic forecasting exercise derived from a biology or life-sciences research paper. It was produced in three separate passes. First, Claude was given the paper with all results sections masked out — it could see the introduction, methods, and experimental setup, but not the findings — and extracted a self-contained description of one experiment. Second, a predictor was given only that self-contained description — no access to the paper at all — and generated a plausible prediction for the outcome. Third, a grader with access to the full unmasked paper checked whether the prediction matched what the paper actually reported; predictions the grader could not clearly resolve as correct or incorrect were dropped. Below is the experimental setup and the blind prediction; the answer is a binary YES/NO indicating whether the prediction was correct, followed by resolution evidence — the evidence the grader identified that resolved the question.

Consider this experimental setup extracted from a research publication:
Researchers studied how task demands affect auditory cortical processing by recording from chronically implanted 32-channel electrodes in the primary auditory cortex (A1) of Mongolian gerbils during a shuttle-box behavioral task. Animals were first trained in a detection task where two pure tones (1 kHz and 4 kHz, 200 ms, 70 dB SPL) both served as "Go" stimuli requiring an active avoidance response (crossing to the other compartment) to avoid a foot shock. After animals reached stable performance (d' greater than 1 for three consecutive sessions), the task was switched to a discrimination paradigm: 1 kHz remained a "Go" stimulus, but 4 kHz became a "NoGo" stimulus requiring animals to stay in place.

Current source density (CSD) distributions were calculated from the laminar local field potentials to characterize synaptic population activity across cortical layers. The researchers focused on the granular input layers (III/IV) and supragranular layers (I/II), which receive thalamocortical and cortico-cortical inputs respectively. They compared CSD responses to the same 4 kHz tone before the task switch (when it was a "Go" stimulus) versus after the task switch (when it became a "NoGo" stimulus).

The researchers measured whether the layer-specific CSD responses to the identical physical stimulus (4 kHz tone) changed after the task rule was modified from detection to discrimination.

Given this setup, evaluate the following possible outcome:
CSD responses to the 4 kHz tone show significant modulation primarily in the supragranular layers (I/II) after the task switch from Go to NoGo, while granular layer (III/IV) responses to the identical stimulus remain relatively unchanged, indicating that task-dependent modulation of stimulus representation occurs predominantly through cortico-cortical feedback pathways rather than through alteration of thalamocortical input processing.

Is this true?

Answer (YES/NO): NO